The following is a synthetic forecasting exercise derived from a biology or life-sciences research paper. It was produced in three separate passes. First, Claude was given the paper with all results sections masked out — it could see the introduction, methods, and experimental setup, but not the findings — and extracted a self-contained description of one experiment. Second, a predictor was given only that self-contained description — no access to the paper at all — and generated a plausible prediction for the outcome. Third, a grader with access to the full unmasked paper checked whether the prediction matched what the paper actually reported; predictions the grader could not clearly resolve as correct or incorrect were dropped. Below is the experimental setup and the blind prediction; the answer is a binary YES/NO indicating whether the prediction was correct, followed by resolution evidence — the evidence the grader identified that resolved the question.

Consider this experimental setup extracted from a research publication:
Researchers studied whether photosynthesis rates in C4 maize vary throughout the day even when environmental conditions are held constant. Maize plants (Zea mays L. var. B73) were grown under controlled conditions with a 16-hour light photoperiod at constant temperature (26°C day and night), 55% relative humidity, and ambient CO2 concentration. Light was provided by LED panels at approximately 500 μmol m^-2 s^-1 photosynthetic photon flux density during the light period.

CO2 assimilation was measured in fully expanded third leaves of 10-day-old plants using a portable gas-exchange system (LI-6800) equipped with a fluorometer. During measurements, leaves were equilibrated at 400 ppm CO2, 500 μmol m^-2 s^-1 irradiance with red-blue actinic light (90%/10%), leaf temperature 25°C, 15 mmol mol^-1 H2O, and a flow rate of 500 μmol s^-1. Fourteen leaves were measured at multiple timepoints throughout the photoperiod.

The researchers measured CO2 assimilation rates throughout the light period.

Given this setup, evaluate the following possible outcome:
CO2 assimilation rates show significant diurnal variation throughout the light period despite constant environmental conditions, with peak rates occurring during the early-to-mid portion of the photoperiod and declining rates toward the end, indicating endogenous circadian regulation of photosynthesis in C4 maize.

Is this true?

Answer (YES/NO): NO